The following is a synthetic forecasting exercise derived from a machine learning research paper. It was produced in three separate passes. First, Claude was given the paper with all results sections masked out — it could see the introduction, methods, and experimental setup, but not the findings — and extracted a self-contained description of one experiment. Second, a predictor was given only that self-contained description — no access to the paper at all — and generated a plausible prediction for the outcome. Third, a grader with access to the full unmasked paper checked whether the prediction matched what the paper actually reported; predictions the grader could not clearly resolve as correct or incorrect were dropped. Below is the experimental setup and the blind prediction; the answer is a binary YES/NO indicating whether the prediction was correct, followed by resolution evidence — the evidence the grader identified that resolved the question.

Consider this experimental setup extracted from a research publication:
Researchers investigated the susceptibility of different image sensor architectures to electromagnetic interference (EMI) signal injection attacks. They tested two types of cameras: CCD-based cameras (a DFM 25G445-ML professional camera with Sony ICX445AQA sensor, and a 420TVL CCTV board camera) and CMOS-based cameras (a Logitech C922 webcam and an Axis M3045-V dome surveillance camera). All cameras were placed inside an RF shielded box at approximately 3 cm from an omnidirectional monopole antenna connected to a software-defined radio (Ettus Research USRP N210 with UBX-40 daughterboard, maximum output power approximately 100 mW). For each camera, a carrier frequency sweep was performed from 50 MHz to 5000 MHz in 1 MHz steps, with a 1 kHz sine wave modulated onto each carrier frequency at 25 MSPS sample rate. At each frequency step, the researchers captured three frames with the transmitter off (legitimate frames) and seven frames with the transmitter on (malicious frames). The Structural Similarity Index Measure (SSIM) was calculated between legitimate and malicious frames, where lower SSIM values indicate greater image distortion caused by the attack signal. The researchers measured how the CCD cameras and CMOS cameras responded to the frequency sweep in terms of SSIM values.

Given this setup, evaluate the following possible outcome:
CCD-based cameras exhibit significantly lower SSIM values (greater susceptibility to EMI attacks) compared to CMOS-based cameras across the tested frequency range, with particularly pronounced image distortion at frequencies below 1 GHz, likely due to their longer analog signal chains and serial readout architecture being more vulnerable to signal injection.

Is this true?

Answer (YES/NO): YES